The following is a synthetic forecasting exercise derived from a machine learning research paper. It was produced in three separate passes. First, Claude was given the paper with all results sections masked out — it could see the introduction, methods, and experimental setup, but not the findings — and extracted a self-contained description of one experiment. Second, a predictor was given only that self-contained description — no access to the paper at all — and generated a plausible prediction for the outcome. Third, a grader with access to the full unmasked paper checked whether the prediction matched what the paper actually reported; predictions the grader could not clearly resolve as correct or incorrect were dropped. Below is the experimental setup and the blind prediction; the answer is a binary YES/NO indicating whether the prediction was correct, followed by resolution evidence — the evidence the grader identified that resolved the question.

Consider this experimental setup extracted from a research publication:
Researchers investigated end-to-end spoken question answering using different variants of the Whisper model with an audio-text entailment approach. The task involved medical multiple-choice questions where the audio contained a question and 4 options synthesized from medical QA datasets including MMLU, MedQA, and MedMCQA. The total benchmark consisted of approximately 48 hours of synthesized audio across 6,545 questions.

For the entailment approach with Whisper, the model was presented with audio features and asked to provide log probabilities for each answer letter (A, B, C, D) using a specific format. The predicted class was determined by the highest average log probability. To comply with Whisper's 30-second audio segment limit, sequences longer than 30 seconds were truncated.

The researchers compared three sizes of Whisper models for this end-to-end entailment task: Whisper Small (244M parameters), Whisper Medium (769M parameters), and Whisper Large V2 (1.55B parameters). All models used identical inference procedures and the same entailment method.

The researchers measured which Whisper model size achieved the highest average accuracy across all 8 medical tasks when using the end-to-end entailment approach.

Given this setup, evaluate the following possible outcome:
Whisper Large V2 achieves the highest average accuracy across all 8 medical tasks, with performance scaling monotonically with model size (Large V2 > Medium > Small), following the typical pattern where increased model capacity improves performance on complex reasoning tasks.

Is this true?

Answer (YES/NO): NO